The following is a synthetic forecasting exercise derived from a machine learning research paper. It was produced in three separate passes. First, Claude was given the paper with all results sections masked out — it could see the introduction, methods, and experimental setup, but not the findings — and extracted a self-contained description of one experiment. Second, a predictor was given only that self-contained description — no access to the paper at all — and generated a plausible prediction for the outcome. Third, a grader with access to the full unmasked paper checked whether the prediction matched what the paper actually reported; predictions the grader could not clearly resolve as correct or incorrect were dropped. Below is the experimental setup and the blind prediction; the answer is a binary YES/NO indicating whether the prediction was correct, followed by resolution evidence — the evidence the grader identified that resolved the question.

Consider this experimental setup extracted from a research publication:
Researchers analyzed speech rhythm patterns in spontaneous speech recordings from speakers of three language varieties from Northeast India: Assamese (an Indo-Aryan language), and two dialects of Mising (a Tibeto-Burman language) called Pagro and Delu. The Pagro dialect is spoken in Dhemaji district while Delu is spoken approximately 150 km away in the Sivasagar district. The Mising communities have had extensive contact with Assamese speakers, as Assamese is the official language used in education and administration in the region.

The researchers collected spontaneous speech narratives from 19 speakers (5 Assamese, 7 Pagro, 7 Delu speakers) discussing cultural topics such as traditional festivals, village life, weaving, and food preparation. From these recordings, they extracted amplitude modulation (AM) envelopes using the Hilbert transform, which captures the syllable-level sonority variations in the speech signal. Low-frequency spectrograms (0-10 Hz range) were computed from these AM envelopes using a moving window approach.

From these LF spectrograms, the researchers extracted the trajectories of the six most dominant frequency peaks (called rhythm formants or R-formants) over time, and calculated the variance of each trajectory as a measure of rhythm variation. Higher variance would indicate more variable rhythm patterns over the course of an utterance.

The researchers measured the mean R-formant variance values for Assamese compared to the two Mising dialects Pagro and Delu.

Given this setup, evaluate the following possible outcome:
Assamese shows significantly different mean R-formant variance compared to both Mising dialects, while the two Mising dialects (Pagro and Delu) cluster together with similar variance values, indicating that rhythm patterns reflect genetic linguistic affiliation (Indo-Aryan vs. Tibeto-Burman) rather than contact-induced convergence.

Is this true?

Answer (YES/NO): NO